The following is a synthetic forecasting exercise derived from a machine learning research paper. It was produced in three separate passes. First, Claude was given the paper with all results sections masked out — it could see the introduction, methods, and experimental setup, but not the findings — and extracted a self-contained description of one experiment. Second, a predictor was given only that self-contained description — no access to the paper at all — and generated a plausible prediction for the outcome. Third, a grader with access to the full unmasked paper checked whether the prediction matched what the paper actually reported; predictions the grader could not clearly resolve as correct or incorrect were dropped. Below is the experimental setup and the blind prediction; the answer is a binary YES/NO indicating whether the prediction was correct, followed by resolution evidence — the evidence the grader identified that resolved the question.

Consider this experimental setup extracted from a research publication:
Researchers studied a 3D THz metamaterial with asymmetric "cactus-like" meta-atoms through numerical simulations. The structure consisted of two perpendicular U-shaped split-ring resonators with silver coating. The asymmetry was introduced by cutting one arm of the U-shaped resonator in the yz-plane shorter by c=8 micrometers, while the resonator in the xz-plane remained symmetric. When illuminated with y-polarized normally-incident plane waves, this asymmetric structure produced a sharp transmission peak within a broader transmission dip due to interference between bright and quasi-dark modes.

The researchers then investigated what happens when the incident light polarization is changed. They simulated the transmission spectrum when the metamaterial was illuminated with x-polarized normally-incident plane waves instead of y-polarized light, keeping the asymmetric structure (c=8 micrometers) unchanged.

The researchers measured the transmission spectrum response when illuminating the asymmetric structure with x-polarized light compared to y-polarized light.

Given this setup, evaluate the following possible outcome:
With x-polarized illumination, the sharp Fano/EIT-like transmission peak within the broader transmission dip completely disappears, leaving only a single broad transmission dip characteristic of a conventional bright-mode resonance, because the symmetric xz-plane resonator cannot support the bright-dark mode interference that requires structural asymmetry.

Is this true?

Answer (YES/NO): YES